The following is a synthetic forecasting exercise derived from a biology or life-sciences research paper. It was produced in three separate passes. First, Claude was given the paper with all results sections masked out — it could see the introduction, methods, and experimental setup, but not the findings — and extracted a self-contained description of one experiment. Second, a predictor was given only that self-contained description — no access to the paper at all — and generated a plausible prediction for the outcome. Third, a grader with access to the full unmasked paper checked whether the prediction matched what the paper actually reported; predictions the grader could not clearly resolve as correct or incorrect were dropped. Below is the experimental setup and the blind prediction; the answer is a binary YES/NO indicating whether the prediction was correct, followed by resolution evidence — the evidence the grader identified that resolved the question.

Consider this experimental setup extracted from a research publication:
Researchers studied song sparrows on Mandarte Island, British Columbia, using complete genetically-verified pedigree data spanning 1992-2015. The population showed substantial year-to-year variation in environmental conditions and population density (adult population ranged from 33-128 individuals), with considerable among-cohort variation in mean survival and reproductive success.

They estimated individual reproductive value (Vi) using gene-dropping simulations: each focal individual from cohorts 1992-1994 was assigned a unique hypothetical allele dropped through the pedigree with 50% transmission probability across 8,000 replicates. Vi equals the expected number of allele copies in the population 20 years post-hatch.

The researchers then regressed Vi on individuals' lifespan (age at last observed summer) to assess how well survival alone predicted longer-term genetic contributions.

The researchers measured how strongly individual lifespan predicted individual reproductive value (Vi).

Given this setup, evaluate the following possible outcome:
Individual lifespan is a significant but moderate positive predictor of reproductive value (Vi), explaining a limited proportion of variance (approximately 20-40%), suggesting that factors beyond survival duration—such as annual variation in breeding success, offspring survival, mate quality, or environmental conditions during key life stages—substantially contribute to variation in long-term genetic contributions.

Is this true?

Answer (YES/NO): NO